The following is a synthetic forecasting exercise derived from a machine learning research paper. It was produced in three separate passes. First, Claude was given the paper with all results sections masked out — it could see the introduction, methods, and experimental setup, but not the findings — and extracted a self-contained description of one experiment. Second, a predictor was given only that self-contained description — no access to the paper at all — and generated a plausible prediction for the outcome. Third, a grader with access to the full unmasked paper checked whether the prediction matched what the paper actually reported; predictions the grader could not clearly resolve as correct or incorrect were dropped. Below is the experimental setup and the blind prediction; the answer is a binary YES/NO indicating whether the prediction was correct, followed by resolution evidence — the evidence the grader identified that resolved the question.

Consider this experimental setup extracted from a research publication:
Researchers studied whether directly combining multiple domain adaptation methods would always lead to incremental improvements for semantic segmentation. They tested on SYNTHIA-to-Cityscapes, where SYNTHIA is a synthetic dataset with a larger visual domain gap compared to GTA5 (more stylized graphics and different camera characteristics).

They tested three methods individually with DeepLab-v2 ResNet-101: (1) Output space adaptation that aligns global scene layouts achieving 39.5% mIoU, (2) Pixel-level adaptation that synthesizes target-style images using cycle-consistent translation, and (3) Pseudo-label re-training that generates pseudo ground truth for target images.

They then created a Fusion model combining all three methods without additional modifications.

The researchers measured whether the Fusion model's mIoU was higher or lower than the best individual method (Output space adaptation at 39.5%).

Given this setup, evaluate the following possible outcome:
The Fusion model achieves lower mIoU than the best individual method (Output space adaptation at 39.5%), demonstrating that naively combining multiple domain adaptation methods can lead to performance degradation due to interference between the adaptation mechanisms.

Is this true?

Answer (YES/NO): YES